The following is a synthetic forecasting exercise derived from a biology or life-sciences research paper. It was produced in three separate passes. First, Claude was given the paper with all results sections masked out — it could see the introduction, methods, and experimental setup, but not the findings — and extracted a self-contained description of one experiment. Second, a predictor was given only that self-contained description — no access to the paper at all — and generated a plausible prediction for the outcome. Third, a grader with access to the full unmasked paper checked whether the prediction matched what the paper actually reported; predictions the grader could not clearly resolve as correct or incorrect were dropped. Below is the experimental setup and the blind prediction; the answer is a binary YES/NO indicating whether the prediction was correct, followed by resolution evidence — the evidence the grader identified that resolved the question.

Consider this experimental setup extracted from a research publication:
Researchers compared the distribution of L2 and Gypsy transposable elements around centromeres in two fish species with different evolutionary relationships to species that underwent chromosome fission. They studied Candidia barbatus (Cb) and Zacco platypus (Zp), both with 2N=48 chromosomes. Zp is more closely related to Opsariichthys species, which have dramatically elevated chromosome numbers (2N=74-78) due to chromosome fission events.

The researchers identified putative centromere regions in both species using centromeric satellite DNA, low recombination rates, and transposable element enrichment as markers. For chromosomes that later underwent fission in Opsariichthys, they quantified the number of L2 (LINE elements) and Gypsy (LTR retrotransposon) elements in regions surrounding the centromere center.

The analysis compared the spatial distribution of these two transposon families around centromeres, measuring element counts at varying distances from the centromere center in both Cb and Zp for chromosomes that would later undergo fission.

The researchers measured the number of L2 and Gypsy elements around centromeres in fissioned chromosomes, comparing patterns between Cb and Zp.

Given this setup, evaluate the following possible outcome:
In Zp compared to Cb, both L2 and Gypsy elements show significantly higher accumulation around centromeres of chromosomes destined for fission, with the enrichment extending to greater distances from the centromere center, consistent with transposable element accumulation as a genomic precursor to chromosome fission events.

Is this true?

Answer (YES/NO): NO